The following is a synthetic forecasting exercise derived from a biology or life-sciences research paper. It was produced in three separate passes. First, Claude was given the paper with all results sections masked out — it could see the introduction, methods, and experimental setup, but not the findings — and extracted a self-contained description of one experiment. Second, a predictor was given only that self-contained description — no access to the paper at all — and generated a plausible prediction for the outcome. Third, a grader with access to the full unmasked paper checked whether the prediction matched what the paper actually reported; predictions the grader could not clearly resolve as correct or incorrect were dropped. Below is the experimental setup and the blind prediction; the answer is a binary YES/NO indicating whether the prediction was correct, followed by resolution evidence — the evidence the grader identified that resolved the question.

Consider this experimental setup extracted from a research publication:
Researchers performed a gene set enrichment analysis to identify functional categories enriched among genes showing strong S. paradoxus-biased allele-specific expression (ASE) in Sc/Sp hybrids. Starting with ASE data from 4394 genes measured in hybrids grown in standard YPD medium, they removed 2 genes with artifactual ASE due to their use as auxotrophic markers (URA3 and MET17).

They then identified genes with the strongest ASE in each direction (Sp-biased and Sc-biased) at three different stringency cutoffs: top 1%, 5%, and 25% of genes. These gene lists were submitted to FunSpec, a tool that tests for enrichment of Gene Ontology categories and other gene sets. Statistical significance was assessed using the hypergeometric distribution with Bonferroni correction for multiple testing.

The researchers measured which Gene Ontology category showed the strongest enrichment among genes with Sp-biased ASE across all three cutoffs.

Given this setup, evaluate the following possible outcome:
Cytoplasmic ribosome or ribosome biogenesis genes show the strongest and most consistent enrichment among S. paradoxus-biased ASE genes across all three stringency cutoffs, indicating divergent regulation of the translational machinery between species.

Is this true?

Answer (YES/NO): NO